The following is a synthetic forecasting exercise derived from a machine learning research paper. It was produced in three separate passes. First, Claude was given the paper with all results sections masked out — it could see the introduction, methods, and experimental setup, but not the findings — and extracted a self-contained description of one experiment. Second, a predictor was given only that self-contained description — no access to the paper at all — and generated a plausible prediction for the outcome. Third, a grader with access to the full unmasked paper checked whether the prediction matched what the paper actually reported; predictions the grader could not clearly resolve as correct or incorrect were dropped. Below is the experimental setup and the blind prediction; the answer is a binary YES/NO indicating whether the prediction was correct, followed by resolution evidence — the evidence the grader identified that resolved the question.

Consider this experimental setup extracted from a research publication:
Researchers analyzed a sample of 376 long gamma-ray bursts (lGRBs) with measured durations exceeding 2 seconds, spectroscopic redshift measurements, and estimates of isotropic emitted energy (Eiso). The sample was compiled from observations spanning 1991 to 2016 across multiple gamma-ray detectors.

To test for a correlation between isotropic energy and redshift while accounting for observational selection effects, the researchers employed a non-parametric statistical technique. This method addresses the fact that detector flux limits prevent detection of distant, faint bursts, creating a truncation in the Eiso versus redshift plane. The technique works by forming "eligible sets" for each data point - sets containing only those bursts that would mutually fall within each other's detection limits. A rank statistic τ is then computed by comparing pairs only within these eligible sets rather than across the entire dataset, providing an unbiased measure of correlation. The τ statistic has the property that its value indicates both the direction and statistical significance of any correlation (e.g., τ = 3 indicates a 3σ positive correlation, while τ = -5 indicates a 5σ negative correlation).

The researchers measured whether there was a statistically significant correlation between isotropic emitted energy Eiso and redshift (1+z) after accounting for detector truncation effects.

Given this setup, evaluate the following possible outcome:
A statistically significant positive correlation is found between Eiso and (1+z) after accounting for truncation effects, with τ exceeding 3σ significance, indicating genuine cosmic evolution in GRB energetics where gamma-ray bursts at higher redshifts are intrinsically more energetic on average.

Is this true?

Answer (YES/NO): YES